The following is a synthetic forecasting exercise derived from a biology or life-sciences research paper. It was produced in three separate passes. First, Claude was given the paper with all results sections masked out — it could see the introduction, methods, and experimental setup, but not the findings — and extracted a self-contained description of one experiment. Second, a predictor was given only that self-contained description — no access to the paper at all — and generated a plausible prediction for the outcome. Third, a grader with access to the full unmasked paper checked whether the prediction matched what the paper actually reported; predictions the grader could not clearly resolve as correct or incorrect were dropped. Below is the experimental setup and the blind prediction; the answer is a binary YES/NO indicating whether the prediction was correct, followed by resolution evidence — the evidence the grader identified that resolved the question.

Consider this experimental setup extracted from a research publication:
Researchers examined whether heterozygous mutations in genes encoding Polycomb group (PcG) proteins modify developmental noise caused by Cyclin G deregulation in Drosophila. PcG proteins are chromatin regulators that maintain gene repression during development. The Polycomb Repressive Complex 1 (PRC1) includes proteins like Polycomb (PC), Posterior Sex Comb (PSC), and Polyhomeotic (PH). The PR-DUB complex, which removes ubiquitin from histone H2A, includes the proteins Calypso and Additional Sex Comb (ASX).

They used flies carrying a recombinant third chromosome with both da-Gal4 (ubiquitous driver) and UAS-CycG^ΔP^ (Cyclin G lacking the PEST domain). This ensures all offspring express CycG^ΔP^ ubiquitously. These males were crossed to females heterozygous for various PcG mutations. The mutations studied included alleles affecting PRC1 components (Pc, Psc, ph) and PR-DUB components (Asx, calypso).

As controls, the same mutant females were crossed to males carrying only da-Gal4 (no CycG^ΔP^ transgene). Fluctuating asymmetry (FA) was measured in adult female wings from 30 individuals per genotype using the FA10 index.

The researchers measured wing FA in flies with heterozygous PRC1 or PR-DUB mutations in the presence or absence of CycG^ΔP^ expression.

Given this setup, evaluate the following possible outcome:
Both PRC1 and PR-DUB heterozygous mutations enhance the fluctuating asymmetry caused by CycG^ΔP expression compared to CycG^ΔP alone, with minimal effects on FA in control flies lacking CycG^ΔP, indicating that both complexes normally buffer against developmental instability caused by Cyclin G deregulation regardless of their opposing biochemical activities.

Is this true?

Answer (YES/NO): NO